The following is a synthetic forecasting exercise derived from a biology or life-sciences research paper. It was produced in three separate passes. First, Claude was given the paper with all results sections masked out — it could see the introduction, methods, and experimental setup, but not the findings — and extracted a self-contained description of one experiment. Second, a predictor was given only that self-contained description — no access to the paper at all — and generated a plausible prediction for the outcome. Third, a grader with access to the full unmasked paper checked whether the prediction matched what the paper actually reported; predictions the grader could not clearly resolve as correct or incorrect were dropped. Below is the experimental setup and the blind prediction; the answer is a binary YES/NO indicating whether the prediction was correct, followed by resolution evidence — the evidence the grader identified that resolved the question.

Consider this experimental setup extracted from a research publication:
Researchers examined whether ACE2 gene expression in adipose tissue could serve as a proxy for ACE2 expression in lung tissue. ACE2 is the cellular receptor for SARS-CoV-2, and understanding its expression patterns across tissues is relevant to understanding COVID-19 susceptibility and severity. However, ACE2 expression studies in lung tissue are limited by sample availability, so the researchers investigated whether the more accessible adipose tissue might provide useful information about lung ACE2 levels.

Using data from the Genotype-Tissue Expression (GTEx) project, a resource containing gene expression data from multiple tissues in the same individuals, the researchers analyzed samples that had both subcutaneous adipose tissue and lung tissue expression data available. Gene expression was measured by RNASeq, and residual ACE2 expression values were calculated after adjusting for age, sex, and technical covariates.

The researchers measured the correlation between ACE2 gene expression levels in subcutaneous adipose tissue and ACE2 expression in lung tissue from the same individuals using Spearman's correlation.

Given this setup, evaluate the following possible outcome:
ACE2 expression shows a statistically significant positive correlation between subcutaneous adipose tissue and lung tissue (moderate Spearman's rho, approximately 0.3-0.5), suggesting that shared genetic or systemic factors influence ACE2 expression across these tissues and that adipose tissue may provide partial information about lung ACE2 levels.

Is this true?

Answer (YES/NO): NO